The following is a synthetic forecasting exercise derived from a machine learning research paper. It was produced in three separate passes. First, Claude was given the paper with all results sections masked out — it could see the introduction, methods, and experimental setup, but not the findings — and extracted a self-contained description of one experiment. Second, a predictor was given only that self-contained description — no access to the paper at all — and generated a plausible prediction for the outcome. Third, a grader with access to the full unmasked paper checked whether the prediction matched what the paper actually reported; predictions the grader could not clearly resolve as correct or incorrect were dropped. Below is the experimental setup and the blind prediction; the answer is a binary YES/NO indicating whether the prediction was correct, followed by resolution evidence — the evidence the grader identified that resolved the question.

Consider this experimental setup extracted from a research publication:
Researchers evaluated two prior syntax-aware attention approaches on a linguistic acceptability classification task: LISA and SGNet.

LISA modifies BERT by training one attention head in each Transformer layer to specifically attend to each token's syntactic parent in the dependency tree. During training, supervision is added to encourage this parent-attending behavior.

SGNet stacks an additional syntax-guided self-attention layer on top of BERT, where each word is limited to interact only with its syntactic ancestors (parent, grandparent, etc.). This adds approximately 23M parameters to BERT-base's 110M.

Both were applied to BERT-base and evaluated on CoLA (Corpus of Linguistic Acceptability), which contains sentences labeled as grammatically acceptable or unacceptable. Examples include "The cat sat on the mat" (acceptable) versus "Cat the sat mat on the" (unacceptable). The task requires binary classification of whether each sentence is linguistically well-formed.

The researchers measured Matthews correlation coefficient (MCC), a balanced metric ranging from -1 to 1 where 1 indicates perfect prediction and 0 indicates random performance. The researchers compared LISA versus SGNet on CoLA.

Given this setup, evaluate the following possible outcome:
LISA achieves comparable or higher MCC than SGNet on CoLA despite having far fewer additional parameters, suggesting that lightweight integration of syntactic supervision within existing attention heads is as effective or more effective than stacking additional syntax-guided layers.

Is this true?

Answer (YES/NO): YES